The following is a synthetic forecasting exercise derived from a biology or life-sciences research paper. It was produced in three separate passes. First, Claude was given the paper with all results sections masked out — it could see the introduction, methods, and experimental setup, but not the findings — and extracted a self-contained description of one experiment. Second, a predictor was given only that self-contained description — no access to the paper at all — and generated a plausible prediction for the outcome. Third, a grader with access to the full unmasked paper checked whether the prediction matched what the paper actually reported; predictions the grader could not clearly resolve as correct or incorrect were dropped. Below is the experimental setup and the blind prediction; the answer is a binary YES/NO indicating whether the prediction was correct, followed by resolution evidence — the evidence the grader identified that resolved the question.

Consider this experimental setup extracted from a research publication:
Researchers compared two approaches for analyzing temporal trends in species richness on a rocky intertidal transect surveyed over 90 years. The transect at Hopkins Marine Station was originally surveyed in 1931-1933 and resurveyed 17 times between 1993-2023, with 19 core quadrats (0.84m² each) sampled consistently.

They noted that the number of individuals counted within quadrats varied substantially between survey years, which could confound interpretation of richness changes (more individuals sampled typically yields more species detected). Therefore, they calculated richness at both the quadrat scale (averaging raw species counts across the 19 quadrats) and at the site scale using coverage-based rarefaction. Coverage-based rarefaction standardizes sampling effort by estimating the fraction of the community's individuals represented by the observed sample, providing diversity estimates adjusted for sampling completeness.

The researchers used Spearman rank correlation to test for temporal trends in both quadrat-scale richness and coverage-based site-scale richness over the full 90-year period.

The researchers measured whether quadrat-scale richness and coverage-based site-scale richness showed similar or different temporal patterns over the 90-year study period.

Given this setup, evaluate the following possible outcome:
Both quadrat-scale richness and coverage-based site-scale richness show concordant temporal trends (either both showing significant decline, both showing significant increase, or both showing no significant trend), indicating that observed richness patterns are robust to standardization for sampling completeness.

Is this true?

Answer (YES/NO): YES